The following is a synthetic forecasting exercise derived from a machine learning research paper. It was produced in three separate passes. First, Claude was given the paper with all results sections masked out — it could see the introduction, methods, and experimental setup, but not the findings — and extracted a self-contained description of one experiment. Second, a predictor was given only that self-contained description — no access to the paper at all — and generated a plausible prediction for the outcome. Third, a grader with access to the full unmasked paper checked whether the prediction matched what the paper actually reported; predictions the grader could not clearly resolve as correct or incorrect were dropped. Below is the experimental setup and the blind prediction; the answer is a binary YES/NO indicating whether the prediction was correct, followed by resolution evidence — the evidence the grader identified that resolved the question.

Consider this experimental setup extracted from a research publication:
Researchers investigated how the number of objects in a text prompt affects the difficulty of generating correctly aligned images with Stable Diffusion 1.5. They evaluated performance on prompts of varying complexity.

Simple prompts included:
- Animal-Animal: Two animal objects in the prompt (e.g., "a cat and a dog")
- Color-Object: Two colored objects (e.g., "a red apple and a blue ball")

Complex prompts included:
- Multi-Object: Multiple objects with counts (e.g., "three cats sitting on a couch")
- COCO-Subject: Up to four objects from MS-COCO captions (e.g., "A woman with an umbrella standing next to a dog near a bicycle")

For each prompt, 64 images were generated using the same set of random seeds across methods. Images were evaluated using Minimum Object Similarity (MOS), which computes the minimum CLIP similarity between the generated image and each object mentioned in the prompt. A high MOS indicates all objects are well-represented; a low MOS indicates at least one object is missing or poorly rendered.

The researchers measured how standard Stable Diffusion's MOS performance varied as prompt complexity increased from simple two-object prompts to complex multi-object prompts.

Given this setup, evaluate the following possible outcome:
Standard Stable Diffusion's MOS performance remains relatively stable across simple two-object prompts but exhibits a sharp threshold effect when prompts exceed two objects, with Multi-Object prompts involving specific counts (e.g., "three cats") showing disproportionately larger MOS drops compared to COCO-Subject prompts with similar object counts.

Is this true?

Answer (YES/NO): NO